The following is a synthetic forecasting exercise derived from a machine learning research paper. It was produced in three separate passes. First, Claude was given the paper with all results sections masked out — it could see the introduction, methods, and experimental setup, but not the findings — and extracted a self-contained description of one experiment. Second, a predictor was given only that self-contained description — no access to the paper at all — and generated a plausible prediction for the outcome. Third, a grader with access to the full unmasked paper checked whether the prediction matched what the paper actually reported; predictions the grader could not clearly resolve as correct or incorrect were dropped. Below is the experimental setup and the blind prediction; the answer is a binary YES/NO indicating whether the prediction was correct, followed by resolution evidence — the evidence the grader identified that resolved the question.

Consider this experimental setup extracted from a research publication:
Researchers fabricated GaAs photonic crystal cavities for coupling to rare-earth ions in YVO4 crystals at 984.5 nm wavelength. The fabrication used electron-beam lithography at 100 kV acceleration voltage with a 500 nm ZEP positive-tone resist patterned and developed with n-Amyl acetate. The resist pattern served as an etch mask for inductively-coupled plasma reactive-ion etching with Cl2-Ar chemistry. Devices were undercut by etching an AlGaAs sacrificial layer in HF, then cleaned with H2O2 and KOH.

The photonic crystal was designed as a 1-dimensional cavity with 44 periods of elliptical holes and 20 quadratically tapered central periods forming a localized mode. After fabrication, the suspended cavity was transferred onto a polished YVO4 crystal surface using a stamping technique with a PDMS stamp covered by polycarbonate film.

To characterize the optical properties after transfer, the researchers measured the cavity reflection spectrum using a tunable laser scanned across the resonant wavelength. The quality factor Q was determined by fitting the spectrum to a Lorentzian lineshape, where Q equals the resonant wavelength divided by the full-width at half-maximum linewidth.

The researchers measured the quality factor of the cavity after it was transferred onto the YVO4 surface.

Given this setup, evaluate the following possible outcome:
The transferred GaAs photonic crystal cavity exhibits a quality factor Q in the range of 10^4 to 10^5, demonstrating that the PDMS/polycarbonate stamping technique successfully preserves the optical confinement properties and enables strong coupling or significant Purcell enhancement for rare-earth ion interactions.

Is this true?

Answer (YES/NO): NO